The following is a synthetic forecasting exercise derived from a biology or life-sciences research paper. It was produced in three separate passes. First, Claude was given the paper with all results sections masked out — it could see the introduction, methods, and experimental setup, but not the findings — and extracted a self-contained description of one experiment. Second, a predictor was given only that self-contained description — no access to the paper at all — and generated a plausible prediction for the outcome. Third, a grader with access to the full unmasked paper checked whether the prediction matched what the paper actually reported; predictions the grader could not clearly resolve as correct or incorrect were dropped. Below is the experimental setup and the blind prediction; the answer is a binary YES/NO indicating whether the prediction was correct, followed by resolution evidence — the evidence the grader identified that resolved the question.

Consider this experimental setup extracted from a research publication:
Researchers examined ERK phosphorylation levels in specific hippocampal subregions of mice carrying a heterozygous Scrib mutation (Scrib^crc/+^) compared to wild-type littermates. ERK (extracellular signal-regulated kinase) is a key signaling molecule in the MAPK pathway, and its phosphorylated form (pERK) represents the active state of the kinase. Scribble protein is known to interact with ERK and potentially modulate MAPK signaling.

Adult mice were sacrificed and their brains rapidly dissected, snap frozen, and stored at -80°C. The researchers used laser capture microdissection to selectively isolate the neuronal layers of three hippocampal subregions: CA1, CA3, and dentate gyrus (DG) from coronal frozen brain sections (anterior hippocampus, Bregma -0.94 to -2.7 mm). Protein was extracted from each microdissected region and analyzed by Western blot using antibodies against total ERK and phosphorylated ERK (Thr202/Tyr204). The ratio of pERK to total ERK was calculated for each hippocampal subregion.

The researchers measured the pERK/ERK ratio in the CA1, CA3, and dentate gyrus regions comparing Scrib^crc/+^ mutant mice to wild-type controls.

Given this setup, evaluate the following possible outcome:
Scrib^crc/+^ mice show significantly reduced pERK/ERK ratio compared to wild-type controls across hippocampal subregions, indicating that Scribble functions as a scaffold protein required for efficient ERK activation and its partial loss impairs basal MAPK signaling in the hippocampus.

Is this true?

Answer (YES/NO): NO